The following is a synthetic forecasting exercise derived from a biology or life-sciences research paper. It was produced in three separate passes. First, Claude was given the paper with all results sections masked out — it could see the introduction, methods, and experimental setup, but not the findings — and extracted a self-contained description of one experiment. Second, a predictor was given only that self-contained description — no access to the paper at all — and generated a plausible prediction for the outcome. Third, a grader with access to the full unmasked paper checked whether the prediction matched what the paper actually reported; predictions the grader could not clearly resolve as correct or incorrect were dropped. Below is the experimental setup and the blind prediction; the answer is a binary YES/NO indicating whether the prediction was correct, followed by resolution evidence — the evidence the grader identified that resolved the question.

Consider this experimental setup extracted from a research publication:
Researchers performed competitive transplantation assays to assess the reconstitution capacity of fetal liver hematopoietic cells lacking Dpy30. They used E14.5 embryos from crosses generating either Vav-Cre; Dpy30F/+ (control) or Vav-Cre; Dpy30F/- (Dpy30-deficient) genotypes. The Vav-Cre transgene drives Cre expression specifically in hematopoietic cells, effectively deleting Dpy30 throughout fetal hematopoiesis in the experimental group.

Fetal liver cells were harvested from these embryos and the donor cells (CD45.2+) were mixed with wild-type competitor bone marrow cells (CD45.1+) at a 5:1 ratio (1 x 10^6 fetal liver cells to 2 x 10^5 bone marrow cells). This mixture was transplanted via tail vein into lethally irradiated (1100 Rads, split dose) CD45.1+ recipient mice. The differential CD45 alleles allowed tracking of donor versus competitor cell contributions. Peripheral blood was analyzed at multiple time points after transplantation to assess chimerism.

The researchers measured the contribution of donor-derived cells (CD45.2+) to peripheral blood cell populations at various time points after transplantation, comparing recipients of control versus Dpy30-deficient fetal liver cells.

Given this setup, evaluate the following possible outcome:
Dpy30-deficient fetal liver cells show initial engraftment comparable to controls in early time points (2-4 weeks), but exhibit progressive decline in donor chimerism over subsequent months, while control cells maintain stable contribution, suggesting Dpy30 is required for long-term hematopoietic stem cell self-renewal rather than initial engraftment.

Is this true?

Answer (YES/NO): NO